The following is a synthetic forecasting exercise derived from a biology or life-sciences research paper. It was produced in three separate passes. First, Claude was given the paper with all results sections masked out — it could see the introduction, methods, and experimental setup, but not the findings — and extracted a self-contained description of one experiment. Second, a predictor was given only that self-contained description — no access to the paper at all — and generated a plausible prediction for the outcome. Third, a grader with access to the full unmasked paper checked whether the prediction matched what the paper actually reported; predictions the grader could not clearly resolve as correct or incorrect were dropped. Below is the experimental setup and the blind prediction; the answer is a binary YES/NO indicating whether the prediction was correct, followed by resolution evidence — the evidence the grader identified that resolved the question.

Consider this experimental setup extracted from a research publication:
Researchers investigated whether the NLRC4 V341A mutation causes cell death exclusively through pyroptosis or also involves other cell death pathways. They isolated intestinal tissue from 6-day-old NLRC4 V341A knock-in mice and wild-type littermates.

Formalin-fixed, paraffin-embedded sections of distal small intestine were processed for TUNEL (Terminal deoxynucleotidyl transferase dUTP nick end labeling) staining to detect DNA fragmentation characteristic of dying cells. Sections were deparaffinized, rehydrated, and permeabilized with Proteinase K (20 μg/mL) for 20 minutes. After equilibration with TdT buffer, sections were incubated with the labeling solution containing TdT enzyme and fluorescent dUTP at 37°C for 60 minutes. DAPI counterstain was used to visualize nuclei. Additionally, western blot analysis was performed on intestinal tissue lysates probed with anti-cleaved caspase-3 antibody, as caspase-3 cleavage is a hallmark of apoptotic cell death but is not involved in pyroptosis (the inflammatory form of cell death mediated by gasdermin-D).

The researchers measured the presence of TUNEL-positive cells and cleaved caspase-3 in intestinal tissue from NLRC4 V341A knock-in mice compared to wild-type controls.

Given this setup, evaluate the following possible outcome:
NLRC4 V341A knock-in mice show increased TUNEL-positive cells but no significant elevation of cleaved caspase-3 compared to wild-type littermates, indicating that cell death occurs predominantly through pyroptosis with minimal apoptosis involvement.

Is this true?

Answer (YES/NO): YES